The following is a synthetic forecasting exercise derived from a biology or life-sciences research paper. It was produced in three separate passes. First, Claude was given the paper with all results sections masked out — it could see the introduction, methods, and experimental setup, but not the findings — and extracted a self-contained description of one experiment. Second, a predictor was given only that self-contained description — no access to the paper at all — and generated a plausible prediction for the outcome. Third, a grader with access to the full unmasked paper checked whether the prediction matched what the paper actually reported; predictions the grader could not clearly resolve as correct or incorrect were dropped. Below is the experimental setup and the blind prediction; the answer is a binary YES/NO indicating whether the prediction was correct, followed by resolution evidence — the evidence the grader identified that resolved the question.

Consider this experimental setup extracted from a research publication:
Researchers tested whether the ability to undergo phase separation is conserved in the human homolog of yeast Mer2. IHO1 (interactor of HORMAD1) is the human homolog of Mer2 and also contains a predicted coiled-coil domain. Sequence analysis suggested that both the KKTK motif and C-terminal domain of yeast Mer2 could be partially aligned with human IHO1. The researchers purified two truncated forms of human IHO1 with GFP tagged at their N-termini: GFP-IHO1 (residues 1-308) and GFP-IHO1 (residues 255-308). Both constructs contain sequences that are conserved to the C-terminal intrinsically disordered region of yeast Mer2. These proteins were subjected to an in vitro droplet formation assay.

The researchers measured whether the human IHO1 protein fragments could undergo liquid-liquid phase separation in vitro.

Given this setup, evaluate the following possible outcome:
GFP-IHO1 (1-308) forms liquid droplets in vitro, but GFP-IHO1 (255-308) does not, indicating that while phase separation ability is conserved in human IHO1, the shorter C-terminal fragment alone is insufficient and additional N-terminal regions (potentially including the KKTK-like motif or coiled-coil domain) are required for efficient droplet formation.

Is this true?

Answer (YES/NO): NO